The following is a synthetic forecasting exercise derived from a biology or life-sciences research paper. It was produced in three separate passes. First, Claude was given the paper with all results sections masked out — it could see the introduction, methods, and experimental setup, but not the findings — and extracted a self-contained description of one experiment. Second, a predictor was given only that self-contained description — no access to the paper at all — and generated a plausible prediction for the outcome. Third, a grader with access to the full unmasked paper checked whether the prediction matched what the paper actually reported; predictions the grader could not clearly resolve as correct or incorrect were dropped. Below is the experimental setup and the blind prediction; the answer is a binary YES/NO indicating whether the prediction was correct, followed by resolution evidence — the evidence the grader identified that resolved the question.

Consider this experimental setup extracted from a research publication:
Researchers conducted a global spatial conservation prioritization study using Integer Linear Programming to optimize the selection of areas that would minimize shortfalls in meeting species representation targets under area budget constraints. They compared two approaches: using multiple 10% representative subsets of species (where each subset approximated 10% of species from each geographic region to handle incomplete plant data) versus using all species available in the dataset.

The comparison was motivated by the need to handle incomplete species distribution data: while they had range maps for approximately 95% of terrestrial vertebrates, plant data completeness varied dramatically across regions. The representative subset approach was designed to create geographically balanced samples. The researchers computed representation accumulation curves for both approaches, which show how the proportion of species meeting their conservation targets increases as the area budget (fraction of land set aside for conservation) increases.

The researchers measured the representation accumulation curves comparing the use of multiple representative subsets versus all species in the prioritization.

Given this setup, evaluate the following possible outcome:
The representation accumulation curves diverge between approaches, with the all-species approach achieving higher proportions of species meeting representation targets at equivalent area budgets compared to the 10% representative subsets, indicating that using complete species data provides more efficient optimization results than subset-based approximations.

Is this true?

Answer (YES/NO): NO